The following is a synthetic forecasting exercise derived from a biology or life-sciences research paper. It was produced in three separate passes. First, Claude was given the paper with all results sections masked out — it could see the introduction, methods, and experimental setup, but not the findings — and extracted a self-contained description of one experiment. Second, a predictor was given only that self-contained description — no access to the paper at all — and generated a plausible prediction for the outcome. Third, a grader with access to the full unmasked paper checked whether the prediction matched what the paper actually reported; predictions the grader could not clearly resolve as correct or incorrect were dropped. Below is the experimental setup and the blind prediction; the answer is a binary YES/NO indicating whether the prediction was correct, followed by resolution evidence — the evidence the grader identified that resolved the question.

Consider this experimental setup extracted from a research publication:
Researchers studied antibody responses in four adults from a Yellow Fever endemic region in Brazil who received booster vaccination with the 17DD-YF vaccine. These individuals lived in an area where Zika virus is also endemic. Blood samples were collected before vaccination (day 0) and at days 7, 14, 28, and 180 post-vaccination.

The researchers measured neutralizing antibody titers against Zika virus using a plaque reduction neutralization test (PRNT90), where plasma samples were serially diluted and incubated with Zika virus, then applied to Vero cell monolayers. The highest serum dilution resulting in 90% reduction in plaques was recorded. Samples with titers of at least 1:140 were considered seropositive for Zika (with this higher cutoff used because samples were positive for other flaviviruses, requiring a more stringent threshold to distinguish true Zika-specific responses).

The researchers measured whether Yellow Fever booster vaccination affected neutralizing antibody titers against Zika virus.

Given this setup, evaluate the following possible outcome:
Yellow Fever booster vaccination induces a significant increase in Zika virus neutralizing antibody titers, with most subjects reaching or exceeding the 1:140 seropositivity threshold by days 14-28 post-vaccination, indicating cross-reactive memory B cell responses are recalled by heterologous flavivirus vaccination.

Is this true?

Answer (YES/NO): NO